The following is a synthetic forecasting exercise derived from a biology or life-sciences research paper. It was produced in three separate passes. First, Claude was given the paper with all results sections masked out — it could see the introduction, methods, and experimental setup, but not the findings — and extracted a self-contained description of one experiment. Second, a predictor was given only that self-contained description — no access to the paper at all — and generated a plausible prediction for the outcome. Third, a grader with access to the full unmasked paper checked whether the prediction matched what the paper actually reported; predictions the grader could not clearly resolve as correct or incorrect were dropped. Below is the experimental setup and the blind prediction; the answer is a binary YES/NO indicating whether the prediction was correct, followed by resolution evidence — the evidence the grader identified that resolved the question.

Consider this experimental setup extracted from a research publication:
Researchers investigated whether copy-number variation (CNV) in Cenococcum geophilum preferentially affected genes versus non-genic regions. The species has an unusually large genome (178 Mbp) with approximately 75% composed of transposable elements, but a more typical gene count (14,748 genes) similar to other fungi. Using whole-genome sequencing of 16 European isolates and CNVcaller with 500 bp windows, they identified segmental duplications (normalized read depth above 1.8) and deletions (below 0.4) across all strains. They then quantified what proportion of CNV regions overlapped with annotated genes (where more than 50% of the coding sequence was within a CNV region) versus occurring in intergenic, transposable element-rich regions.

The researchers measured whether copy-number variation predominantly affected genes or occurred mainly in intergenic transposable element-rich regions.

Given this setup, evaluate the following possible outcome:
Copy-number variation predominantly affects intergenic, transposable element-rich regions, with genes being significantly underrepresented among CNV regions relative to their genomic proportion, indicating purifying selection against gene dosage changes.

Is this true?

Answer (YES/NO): NO